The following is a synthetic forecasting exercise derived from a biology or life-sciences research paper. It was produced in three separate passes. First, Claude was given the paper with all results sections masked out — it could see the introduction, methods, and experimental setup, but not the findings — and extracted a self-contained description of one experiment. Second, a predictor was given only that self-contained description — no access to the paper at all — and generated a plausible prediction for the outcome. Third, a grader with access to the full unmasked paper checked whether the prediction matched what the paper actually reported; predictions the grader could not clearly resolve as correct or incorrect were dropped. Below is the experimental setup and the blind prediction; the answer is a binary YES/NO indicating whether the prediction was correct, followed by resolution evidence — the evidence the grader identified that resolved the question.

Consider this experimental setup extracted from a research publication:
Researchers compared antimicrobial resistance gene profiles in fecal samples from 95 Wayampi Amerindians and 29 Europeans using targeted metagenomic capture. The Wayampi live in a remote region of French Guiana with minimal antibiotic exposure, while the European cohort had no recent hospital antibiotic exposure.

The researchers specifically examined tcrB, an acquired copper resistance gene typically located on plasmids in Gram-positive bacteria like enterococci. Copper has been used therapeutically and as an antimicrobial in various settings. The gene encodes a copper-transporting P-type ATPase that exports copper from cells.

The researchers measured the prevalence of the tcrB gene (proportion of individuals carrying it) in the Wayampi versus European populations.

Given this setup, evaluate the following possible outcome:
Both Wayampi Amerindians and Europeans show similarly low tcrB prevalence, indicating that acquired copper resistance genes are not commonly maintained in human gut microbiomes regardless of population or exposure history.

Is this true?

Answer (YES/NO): NO